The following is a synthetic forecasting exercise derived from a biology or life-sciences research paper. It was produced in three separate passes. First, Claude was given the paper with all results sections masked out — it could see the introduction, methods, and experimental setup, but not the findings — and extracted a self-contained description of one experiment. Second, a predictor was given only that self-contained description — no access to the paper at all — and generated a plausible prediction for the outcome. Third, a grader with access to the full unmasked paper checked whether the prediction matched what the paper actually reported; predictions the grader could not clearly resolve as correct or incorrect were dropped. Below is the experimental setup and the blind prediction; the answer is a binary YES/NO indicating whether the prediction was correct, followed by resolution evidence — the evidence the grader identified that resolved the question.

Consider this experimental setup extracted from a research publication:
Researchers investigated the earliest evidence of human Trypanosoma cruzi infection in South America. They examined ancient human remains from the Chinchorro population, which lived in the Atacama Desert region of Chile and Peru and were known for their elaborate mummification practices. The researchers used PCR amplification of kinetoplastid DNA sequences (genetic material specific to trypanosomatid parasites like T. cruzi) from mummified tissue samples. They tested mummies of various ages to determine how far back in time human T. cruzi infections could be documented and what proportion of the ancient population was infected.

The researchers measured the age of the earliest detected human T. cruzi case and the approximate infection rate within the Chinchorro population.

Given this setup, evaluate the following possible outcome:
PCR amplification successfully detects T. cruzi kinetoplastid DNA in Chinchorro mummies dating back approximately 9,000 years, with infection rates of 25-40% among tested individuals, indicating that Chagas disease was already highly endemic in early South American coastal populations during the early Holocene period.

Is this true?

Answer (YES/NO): NO